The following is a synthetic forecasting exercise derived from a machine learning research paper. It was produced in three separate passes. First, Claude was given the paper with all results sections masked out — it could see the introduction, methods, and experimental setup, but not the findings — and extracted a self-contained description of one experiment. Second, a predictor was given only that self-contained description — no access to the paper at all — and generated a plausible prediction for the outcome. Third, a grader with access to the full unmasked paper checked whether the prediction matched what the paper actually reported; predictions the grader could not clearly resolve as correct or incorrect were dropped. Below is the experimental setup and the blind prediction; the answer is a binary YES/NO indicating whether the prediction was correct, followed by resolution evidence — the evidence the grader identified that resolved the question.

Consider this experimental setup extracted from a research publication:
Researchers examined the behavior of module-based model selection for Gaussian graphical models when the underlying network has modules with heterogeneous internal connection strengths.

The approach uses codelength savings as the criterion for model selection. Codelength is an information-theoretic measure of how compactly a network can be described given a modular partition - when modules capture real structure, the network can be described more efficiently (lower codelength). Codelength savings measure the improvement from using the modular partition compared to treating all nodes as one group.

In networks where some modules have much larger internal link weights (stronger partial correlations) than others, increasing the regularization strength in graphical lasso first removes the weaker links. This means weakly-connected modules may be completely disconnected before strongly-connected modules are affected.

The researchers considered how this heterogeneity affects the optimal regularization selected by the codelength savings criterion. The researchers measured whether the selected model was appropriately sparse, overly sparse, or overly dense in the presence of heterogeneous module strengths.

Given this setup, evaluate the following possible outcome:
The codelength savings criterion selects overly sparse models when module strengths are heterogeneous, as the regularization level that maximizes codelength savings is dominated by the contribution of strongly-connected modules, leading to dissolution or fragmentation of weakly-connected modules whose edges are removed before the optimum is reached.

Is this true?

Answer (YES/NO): YES